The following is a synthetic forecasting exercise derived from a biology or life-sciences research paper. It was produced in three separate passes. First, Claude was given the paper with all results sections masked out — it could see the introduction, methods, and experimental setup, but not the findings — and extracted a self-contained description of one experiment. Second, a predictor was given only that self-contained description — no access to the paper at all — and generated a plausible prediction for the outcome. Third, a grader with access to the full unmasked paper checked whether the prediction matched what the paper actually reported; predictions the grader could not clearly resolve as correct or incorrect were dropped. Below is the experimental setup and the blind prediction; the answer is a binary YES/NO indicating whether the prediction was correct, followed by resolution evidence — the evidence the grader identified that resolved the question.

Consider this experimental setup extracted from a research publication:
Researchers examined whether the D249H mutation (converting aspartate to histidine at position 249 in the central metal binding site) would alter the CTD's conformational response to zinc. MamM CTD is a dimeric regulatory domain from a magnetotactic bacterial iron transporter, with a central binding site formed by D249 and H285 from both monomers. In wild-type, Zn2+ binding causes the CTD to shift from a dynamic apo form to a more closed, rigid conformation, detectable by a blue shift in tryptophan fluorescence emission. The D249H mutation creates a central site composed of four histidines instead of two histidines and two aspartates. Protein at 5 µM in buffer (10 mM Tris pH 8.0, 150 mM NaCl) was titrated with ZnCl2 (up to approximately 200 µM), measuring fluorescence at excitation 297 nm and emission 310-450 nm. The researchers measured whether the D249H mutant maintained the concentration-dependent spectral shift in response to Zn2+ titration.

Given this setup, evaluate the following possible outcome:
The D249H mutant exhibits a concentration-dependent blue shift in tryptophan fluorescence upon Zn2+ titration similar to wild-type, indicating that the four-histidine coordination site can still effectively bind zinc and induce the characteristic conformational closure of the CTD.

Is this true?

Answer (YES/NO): NO